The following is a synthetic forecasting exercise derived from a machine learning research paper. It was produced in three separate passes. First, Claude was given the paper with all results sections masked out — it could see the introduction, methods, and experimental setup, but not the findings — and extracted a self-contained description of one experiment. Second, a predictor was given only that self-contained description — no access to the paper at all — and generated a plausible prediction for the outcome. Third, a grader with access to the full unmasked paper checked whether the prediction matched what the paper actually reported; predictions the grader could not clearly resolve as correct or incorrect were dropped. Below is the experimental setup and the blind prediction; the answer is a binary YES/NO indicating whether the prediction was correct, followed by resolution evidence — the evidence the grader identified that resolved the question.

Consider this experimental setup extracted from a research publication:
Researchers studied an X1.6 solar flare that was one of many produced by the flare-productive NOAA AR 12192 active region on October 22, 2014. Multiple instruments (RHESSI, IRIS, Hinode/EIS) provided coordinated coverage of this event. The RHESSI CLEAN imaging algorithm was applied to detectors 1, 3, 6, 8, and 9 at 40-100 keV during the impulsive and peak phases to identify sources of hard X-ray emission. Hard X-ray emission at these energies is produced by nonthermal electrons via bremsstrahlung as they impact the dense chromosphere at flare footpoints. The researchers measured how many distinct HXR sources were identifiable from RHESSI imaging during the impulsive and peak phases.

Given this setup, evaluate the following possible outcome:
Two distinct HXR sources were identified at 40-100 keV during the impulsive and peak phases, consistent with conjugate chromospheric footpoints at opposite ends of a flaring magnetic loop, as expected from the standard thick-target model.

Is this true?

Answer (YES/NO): NO